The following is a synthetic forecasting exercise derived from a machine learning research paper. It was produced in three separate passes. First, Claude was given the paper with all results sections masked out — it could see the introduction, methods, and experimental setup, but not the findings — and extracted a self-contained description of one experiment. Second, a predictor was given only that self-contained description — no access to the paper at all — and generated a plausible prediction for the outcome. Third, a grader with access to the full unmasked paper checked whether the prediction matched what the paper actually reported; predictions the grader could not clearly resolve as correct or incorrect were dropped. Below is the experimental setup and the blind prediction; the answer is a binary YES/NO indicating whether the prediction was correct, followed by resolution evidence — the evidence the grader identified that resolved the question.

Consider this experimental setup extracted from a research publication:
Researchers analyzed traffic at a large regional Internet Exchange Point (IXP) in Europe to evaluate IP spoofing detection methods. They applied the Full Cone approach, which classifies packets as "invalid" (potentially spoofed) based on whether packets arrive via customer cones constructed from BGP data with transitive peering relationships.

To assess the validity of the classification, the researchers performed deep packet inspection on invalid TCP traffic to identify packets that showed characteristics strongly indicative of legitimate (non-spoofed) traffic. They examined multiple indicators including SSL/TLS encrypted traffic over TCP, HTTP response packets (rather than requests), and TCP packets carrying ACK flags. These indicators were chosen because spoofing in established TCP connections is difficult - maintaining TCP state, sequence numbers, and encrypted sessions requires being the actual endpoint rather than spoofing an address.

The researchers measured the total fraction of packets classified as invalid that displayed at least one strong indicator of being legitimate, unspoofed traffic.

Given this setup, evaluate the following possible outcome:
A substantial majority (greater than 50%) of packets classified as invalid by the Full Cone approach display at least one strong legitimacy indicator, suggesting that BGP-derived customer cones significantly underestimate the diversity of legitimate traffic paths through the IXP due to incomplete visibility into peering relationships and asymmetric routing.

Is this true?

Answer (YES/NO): YES